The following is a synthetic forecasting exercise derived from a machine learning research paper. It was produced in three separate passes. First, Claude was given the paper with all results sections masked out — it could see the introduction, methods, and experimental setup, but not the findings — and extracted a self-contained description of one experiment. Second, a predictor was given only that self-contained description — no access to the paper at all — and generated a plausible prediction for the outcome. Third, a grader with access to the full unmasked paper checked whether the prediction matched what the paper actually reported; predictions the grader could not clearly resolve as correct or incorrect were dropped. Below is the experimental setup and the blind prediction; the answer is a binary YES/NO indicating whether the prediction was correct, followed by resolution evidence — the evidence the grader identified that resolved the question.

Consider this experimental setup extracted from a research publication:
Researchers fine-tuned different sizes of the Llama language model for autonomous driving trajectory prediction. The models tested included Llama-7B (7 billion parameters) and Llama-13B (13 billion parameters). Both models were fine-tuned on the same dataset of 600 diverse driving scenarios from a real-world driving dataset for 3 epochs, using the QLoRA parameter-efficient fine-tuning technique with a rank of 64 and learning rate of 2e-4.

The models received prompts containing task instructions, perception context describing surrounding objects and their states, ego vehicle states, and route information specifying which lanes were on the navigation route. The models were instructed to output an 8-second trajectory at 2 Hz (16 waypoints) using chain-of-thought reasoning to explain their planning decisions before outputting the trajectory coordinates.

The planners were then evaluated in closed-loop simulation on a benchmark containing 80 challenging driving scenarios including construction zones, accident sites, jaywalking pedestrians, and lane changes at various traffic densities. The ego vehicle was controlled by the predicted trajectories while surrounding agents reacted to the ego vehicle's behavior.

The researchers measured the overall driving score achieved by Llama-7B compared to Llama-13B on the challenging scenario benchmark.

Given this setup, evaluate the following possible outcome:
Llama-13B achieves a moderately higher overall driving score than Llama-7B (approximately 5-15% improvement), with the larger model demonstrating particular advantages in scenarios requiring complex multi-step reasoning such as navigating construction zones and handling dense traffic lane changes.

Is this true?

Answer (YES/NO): NO